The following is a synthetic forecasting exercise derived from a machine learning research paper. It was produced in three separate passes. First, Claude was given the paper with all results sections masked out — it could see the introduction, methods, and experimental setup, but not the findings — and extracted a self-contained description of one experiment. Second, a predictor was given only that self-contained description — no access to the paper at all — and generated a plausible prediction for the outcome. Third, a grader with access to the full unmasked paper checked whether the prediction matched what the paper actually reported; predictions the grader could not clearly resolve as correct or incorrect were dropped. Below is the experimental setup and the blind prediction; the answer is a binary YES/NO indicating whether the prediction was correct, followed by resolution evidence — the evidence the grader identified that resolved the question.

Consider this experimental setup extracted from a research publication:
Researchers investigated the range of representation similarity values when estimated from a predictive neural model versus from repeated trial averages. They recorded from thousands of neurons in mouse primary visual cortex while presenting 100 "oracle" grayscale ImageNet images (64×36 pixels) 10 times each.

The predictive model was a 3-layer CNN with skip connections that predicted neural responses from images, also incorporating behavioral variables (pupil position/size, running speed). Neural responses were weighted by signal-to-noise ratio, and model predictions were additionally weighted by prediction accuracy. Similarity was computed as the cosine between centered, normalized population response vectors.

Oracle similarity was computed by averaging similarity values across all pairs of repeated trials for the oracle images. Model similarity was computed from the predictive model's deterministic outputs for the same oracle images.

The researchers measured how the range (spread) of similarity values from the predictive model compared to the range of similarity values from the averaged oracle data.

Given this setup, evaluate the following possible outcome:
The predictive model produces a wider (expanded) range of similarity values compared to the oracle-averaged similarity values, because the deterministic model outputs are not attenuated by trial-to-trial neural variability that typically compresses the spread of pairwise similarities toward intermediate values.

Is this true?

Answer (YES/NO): YES